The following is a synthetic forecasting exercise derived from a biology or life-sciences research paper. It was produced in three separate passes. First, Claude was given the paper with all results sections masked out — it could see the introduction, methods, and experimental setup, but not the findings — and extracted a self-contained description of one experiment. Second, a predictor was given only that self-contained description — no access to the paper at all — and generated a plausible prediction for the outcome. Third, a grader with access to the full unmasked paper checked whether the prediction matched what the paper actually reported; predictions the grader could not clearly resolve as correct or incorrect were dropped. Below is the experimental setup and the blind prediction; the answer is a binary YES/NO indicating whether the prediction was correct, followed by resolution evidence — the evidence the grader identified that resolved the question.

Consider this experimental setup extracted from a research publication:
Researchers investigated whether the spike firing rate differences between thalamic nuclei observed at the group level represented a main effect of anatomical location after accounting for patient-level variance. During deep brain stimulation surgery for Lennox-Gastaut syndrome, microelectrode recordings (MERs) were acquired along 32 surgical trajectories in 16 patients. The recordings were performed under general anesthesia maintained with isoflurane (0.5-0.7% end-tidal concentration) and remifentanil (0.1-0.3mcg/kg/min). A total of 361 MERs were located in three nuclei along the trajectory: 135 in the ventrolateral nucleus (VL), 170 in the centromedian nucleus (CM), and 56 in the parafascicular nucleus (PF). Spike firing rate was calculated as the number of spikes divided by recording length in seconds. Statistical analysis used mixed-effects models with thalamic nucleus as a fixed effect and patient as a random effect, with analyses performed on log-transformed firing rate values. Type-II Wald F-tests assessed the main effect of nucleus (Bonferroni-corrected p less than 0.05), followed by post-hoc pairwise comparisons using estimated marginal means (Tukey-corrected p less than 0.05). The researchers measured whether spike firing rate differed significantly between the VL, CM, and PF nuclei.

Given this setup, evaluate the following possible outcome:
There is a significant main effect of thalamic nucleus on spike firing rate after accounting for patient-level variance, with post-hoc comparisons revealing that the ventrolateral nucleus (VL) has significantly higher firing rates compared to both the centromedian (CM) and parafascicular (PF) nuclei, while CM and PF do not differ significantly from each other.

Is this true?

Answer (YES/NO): YES